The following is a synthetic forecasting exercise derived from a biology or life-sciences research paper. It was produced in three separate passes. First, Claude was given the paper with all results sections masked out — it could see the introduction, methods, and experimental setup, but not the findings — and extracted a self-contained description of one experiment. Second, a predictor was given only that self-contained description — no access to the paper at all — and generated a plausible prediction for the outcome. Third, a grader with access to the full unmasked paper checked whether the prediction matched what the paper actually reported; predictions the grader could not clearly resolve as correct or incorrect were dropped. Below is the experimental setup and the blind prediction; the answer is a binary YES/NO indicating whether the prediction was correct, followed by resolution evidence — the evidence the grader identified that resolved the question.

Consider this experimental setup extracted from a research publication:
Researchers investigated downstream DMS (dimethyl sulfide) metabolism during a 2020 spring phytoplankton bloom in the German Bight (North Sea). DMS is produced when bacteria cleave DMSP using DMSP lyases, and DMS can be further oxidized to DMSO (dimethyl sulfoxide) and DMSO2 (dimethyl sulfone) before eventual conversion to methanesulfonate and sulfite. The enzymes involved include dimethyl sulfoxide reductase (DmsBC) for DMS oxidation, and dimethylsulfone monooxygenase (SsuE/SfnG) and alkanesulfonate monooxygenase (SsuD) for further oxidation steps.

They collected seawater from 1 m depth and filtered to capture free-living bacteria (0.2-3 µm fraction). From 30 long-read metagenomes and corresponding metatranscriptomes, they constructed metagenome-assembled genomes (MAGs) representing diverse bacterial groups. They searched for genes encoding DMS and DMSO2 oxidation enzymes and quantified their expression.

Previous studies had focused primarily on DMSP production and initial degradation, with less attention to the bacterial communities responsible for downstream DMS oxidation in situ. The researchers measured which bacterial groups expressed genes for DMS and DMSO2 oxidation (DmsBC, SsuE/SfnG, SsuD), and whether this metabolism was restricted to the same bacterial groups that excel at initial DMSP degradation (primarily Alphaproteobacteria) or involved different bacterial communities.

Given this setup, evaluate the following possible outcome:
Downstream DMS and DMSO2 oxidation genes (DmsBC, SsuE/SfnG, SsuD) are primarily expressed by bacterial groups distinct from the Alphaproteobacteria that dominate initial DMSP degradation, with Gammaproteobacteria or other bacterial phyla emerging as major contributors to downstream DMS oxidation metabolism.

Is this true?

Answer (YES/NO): YES